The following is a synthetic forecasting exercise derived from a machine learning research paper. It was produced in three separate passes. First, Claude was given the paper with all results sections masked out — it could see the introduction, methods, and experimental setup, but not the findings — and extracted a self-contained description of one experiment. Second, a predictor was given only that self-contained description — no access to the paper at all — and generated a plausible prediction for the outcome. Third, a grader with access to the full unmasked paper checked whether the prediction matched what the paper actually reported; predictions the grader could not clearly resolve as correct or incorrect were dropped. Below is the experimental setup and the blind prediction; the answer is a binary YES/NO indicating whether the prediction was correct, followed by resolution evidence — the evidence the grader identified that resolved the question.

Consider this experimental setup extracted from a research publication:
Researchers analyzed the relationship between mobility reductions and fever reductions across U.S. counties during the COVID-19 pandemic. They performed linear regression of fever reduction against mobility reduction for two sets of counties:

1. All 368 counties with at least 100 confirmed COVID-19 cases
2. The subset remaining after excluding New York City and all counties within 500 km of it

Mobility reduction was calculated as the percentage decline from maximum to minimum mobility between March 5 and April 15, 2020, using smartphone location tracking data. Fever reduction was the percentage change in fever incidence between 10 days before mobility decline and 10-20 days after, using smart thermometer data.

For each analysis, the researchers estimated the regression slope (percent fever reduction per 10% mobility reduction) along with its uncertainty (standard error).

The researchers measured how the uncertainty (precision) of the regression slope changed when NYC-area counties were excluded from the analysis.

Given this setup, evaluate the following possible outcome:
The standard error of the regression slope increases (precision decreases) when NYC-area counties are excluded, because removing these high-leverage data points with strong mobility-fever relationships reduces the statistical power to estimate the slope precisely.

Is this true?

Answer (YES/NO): NO